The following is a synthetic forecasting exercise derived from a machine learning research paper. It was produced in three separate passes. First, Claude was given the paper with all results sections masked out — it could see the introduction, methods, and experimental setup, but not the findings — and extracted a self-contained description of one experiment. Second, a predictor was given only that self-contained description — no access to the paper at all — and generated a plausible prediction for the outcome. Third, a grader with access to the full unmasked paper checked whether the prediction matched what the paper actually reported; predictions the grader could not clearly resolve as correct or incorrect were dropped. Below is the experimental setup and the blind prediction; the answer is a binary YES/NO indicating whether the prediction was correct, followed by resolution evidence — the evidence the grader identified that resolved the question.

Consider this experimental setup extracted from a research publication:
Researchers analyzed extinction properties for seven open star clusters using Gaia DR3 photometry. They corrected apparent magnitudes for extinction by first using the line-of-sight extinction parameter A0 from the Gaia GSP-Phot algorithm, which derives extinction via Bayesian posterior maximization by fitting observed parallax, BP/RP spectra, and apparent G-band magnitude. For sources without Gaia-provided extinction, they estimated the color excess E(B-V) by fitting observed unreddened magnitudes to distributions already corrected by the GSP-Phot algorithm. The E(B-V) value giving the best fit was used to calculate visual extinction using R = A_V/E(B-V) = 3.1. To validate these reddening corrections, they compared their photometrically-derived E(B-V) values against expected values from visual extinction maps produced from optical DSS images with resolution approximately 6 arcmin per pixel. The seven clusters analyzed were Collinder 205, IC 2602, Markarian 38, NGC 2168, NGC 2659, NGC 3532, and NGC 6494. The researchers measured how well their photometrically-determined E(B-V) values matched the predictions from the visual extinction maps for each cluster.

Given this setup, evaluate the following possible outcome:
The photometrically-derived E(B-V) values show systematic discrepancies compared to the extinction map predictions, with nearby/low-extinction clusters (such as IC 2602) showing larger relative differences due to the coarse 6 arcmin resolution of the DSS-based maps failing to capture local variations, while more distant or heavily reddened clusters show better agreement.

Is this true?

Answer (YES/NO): NO